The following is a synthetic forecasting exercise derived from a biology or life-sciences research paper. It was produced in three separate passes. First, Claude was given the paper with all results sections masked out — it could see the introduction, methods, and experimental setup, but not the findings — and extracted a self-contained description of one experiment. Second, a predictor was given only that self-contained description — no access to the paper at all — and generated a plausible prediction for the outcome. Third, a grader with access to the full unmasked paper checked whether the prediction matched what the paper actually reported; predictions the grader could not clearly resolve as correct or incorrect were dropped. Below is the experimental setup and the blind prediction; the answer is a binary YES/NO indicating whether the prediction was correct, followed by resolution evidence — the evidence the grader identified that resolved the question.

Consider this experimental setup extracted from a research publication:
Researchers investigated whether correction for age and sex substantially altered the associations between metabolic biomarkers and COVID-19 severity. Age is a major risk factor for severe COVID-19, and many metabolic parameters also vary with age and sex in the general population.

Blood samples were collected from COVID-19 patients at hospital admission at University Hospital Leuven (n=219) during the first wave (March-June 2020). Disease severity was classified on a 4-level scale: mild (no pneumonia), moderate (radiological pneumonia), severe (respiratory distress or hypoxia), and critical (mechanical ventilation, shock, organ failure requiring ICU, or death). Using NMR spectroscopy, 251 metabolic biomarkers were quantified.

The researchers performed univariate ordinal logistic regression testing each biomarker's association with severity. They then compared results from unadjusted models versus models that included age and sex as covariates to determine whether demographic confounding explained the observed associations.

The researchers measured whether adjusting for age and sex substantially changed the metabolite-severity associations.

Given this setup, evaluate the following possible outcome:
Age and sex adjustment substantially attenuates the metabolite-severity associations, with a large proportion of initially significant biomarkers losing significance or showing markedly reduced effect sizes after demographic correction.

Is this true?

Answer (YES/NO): NO